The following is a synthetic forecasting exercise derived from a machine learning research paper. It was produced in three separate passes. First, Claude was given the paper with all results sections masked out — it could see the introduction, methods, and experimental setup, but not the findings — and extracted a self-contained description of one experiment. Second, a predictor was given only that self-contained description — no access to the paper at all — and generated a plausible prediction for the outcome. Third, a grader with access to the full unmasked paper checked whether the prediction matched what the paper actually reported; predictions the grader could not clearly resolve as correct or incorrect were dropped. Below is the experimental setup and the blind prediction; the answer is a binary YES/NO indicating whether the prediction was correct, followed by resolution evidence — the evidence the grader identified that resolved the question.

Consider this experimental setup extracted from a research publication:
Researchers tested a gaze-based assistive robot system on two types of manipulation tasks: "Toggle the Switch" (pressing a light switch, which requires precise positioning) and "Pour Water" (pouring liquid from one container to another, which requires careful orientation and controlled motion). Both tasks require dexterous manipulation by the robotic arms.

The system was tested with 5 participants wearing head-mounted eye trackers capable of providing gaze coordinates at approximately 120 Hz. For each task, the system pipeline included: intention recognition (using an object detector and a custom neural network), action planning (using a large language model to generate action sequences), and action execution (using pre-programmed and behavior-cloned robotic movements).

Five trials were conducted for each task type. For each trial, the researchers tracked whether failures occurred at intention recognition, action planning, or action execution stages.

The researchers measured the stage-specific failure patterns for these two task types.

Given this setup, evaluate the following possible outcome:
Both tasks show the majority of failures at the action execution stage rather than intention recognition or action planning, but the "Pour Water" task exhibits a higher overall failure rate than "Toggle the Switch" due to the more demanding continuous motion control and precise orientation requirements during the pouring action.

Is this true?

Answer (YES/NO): NO